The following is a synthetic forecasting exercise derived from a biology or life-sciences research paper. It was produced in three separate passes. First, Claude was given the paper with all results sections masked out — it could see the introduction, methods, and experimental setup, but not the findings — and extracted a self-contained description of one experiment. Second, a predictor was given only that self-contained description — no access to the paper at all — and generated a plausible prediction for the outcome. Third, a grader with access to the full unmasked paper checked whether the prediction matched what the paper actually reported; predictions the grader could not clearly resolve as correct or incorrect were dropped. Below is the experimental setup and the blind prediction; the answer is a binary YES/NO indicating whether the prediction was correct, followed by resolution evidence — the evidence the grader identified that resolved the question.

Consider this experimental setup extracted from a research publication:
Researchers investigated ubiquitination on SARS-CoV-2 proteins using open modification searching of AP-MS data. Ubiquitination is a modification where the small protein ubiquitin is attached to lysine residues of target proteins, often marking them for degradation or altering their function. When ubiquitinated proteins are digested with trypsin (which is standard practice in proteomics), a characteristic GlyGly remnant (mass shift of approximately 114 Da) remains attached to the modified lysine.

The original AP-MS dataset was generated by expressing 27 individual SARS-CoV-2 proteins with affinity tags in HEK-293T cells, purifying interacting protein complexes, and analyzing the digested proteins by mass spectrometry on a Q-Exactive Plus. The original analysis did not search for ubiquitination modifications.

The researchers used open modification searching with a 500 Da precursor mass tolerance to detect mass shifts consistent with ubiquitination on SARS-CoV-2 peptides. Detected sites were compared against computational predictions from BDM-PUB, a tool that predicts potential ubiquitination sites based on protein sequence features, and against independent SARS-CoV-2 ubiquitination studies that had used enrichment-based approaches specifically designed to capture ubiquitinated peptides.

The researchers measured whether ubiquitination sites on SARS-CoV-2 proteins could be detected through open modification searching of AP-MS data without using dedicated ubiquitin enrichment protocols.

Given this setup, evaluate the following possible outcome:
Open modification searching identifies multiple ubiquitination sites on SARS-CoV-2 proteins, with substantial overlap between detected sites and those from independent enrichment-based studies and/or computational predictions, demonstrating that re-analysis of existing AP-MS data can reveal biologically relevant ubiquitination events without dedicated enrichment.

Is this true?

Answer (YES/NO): YES